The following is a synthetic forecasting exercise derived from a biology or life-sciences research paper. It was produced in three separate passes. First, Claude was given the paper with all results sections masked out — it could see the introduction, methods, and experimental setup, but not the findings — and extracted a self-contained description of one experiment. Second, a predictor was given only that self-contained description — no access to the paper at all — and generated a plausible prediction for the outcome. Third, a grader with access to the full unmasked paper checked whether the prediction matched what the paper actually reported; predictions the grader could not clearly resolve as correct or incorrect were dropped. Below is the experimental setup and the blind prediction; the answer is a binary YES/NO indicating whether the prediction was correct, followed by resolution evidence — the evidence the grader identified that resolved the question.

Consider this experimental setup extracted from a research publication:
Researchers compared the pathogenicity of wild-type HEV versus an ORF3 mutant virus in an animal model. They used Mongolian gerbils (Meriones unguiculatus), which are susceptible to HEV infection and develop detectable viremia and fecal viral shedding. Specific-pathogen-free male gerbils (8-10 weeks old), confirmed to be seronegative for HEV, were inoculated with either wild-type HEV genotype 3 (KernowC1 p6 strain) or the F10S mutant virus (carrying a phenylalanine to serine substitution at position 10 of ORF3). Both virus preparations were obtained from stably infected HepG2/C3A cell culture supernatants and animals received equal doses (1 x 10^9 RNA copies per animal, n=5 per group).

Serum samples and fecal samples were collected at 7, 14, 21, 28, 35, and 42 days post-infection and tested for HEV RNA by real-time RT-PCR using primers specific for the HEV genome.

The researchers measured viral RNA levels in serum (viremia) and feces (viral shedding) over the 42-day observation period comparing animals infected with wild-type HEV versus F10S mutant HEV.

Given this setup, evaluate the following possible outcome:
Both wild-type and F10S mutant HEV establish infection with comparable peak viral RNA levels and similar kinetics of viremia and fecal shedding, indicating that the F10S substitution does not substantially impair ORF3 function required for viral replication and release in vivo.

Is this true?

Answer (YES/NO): NO